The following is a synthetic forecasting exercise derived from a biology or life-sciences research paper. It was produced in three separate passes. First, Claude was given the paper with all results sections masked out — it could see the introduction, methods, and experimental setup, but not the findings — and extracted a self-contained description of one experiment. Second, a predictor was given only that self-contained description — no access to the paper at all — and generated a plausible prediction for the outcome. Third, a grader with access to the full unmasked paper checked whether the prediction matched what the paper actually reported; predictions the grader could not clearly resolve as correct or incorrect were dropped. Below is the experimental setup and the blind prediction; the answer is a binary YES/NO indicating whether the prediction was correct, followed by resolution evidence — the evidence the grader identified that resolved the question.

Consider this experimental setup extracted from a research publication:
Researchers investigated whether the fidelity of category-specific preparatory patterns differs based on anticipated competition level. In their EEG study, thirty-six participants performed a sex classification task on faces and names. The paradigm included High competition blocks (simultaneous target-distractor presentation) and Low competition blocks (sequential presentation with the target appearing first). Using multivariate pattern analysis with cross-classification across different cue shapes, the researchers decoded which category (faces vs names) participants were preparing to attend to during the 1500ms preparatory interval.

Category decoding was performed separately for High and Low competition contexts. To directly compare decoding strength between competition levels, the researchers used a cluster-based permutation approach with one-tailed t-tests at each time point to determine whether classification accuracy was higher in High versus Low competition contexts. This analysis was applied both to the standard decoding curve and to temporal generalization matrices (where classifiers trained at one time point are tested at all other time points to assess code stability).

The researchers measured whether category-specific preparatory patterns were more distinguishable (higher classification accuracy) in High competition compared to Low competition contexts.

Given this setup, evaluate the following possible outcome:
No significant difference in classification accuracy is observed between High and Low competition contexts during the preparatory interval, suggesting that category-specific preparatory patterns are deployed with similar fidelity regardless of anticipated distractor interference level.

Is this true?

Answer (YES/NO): YES